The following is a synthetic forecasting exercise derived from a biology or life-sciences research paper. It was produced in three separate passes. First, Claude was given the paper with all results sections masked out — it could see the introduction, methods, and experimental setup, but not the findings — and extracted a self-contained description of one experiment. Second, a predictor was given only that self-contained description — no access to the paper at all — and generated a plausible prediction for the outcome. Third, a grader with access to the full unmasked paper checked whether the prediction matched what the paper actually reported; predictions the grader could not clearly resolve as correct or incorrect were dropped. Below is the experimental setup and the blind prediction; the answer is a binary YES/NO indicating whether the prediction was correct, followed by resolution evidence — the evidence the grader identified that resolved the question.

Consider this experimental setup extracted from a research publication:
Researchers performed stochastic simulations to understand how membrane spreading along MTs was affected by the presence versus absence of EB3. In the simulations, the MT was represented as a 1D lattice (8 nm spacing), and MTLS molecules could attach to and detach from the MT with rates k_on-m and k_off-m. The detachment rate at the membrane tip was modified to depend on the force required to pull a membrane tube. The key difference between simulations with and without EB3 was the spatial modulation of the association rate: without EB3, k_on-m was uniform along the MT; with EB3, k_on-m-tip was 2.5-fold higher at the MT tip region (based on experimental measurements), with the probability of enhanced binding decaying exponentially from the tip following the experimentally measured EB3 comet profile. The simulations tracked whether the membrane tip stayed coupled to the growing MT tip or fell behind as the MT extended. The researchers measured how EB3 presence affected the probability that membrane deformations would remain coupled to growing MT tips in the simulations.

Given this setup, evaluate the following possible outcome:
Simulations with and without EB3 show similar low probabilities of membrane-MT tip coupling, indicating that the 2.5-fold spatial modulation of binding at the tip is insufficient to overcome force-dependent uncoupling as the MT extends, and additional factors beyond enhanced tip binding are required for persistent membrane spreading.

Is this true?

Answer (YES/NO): NO